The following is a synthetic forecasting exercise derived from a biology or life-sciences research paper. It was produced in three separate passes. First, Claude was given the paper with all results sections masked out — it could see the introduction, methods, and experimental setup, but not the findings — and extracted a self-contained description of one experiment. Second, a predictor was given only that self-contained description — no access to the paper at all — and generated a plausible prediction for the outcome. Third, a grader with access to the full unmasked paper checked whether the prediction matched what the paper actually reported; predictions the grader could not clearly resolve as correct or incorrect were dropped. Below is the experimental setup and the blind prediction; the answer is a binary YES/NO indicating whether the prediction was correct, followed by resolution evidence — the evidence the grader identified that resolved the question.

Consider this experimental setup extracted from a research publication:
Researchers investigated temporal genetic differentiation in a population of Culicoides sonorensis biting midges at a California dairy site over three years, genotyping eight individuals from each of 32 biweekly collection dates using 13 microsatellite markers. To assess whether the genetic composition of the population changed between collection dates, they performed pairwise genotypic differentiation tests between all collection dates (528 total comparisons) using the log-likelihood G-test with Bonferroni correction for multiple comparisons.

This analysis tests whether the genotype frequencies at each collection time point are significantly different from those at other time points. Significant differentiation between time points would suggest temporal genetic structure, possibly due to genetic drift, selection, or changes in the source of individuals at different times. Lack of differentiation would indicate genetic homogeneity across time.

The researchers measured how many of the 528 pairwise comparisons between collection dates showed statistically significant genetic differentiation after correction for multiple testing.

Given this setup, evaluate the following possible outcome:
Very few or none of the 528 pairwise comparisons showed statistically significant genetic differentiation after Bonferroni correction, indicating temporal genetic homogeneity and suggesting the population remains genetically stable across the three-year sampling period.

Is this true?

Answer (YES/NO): YES